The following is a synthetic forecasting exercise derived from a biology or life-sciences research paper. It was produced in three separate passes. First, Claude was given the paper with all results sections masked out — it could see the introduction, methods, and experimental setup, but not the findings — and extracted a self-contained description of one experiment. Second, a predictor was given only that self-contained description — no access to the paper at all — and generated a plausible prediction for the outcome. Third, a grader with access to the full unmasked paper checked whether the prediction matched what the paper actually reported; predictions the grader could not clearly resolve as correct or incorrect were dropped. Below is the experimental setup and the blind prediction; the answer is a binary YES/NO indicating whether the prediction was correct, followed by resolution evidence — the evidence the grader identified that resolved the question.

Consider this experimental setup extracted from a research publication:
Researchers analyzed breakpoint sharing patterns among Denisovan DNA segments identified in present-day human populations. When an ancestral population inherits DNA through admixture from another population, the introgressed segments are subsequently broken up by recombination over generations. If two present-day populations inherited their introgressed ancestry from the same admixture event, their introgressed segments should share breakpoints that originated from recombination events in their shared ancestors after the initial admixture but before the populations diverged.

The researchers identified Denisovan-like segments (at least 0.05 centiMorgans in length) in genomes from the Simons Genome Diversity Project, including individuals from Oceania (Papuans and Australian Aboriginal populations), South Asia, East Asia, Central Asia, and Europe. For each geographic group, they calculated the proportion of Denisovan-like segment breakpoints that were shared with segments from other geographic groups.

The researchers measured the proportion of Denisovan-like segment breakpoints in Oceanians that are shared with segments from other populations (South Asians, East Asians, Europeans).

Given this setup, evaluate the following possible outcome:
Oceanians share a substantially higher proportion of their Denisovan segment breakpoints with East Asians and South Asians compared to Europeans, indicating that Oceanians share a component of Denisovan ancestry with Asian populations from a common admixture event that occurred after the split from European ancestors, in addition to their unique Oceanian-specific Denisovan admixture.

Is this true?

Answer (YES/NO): NO